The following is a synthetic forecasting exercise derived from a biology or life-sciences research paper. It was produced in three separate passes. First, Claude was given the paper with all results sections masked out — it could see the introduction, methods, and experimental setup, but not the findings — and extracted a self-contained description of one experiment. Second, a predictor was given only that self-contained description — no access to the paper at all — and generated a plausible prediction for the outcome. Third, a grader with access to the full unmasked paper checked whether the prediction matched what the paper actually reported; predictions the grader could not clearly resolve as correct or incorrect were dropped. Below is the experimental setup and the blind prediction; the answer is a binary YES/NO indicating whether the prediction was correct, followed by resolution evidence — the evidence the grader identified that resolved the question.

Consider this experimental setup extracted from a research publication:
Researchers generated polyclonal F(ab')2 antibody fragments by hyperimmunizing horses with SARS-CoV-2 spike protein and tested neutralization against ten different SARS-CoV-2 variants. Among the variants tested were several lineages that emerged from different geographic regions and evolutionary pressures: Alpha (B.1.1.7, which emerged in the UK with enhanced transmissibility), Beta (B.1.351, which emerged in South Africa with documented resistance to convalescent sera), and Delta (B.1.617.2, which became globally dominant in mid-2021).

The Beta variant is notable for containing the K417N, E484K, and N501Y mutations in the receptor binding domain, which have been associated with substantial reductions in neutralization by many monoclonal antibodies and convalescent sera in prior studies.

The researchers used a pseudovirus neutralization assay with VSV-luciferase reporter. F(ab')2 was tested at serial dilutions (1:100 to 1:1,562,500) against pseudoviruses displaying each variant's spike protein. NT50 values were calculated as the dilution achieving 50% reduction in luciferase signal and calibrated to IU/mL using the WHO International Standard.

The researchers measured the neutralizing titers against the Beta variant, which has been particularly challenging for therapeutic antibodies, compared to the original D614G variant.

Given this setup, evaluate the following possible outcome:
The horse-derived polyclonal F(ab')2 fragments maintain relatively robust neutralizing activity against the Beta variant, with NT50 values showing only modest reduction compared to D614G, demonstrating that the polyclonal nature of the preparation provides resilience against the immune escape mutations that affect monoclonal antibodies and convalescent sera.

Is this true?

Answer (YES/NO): YES